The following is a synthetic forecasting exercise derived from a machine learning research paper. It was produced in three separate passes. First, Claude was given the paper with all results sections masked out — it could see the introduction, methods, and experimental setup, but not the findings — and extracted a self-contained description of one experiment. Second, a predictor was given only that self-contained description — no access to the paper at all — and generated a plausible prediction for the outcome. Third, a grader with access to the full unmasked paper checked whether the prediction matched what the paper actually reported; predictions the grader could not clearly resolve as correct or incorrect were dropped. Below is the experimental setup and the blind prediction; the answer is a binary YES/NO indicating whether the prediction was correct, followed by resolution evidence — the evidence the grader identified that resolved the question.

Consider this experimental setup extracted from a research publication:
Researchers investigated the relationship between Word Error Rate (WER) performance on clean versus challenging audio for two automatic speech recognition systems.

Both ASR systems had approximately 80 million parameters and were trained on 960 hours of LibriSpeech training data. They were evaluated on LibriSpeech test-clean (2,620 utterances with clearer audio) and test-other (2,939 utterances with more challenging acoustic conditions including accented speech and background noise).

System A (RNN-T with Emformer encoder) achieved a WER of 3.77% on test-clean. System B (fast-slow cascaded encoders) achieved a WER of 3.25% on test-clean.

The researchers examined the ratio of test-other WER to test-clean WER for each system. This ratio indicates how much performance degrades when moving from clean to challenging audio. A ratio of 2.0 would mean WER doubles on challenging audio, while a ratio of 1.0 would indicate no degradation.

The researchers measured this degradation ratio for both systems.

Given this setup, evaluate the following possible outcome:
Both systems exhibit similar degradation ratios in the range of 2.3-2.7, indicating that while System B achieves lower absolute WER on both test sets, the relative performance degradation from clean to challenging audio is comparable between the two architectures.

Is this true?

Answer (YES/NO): NO